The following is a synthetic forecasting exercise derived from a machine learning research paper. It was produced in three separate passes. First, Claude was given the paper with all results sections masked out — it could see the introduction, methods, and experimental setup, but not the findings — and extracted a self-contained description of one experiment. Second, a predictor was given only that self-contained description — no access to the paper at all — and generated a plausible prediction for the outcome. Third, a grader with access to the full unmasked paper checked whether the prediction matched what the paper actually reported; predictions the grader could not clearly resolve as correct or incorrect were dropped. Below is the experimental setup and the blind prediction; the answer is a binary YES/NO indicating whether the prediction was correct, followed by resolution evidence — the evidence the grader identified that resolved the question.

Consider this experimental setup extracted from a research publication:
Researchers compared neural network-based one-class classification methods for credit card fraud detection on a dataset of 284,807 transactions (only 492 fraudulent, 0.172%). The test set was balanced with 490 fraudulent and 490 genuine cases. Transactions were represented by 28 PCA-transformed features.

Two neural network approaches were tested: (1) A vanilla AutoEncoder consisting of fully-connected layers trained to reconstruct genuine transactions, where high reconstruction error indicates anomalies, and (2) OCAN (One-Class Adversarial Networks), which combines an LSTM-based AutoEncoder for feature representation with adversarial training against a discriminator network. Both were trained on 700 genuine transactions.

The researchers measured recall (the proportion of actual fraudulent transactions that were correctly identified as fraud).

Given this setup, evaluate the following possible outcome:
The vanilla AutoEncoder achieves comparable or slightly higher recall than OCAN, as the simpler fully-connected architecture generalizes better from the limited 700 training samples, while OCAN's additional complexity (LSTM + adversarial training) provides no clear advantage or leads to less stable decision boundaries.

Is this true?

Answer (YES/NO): NO